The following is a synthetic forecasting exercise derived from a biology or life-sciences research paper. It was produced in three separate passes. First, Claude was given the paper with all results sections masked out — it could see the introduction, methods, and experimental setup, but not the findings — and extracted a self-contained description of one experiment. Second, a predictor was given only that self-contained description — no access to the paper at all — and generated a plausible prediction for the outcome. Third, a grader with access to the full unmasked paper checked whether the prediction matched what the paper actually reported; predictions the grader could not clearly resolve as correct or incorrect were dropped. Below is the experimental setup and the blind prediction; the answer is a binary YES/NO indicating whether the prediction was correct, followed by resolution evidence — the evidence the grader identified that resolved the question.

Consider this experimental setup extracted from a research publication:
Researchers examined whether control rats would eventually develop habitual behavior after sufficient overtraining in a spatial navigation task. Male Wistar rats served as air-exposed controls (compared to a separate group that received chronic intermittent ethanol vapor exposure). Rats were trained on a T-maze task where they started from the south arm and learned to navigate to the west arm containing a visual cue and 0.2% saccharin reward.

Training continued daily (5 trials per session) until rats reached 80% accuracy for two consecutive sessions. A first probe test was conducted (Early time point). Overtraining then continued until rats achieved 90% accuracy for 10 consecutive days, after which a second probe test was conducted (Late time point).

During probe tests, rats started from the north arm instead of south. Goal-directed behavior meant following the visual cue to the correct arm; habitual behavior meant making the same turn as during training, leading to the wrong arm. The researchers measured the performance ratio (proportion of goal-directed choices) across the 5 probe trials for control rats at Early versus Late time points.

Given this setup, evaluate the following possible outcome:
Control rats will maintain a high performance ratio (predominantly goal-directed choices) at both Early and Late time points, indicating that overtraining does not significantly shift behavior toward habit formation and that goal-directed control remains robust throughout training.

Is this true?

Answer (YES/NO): YES